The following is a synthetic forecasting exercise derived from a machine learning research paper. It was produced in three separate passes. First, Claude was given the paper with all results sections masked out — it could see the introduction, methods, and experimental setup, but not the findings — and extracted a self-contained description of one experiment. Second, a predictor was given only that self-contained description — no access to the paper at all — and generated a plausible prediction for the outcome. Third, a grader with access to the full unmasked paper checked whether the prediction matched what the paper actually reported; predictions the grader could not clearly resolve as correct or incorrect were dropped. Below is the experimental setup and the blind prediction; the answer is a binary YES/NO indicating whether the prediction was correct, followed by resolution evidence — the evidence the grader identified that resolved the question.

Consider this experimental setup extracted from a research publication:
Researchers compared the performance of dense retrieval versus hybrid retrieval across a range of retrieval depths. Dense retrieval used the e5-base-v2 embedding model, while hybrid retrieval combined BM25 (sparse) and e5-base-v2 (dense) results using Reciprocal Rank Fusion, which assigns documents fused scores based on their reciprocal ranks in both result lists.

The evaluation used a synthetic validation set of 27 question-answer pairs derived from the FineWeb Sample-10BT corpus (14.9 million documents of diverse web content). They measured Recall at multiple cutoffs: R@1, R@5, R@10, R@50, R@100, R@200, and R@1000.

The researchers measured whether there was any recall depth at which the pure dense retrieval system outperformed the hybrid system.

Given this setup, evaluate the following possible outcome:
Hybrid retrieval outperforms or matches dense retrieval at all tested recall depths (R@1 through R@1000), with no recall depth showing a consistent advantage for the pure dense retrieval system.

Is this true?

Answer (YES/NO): YES